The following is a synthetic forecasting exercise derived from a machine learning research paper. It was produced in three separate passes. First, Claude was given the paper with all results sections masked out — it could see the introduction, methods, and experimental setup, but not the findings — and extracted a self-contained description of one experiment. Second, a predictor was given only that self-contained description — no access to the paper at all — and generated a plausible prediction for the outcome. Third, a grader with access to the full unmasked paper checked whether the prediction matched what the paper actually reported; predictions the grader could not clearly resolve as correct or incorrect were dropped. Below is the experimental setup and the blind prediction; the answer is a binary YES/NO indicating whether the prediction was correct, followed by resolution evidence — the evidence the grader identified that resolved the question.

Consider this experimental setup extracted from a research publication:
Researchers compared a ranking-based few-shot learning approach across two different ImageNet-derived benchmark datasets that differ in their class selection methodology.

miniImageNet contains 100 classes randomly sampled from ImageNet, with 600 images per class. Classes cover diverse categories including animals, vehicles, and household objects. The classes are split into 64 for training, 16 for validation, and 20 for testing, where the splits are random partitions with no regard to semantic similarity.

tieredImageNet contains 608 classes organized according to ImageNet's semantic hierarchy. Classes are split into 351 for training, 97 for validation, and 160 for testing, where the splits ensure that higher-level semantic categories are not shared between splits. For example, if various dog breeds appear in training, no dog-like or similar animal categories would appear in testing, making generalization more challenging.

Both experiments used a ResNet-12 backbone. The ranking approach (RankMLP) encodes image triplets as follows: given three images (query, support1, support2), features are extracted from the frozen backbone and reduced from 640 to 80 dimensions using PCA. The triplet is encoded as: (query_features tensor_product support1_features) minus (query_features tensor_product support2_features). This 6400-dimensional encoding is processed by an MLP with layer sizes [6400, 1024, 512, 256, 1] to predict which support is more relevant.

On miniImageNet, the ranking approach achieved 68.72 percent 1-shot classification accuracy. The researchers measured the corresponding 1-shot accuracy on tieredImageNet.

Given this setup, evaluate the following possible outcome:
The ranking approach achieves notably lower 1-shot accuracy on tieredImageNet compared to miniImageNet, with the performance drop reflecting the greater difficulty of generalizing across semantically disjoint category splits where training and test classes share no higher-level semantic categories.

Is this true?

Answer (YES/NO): NO